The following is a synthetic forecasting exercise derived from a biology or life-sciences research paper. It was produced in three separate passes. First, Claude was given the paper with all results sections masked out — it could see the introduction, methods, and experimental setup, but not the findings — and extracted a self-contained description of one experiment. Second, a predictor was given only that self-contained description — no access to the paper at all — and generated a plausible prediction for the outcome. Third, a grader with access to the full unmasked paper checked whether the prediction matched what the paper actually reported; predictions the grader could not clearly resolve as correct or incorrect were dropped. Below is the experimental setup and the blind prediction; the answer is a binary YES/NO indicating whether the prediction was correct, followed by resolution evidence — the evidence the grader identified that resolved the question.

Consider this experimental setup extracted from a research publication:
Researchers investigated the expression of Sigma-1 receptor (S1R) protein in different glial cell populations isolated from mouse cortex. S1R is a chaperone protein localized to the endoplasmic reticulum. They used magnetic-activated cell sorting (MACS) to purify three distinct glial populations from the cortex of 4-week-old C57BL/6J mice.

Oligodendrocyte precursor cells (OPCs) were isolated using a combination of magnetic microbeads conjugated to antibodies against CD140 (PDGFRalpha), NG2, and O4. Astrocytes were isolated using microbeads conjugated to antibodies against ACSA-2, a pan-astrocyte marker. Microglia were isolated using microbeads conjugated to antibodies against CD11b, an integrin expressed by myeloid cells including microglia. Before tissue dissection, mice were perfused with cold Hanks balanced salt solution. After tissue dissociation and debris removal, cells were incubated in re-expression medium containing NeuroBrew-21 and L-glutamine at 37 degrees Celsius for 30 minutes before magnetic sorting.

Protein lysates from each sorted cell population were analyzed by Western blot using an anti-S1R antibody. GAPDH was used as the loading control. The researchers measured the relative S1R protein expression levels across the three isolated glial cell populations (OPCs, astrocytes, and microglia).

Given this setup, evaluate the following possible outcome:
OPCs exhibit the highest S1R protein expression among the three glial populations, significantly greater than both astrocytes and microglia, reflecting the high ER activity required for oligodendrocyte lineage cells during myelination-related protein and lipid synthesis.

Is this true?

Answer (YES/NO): NO